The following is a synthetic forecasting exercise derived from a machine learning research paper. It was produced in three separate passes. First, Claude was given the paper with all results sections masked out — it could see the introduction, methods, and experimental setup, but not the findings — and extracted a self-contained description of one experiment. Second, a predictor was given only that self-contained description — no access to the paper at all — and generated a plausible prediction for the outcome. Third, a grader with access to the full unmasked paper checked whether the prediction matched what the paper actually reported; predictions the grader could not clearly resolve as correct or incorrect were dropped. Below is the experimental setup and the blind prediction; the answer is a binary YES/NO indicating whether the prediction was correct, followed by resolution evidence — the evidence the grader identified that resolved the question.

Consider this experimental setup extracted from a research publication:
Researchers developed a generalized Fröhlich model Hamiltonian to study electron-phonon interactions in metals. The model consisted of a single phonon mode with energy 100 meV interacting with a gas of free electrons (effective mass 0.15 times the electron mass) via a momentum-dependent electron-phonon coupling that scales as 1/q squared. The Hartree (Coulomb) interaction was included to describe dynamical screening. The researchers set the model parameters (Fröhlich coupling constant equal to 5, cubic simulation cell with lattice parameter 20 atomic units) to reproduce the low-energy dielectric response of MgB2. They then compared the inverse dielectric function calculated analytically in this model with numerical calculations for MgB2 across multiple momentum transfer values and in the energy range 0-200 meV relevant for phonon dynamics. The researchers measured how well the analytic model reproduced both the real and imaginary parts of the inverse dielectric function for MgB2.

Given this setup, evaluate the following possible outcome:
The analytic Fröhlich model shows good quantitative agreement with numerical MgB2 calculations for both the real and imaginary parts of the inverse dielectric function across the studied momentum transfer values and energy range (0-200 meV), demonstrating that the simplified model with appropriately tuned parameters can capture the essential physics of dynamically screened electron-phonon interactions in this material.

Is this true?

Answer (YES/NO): YES